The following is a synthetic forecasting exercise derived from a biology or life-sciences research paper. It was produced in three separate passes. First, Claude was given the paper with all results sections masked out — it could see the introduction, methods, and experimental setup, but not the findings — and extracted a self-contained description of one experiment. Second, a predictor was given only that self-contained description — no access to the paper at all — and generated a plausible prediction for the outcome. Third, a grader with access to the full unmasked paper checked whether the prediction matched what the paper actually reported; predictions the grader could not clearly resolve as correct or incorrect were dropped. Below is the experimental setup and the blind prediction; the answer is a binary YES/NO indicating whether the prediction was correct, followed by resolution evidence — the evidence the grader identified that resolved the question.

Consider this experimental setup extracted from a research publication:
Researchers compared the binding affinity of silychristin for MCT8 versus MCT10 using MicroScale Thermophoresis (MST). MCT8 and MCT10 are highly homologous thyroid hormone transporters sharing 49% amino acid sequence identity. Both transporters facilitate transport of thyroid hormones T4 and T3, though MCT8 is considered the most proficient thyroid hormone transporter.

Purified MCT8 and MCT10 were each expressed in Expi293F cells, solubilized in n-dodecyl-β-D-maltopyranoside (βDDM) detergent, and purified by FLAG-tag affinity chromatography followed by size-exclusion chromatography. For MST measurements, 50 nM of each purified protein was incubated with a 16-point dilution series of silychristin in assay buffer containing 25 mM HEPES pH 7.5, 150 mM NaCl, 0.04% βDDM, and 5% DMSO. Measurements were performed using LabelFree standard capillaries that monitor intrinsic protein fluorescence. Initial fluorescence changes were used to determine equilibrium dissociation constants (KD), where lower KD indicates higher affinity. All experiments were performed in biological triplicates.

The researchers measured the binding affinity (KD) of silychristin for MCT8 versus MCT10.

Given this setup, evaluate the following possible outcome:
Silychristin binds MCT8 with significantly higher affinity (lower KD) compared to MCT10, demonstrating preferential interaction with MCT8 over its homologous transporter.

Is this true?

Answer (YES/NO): YES